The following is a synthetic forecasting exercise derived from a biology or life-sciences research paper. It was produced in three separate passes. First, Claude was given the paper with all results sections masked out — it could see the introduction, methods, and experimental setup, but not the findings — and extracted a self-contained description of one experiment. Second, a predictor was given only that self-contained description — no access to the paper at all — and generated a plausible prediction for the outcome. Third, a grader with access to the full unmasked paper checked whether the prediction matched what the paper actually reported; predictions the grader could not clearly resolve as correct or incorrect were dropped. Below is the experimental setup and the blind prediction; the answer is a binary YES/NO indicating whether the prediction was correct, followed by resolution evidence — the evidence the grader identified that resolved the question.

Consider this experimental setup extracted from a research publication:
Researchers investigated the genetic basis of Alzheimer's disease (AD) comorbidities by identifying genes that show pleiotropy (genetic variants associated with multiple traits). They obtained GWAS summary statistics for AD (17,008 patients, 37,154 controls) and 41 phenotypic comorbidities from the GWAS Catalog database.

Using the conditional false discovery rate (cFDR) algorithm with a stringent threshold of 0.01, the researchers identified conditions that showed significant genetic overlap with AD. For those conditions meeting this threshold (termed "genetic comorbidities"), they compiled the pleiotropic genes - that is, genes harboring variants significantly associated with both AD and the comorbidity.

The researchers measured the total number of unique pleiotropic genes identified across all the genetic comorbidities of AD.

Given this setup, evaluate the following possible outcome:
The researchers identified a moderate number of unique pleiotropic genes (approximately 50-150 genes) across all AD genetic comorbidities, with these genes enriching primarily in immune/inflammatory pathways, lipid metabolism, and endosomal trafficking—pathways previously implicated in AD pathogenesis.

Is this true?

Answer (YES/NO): NO